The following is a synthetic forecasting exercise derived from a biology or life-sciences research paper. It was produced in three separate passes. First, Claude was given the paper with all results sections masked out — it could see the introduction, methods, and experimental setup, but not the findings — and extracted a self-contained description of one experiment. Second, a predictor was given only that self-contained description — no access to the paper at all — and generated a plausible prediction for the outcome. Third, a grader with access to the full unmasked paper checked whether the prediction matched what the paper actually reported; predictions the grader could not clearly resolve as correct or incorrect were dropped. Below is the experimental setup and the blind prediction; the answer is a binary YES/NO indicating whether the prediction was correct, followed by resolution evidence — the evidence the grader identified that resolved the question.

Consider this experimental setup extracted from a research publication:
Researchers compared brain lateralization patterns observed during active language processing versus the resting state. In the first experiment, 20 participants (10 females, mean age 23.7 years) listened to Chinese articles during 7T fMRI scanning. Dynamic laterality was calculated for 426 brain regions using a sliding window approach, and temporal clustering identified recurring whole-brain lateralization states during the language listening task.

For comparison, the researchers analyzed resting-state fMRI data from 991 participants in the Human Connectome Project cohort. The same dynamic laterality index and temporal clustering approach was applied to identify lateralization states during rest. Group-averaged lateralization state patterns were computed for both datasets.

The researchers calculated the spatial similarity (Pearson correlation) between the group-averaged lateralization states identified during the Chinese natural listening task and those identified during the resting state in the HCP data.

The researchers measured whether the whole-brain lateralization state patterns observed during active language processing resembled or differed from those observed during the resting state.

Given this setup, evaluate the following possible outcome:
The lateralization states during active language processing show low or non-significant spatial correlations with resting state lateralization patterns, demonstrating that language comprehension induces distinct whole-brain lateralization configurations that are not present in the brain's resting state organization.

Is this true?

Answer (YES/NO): NO